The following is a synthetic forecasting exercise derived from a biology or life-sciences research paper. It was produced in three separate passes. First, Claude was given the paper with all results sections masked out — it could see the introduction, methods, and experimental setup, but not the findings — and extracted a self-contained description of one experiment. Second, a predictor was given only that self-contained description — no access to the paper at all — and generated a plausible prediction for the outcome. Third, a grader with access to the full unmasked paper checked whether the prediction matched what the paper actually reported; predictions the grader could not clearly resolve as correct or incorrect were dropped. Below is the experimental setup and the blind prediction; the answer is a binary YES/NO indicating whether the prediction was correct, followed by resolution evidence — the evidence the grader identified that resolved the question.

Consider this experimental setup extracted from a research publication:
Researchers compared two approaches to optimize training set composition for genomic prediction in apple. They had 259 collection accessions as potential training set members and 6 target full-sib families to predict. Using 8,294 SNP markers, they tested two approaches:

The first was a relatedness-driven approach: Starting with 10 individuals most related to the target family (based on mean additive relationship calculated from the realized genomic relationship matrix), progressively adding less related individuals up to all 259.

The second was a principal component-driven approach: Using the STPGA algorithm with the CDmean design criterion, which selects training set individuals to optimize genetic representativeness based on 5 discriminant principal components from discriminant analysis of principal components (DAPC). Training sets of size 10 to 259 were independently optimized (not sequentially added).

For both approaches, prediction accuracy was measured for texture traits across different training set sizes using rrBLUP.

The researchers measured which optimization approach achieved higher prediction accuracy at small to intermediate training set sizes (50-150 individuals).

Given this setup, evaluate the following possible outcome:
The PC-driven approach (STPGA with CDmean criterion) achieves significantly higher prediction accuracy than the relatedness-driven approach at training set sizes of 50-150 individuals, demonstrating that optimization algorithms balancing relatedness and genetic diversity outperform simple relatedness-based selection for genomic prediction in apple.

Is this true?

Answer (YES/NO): NO